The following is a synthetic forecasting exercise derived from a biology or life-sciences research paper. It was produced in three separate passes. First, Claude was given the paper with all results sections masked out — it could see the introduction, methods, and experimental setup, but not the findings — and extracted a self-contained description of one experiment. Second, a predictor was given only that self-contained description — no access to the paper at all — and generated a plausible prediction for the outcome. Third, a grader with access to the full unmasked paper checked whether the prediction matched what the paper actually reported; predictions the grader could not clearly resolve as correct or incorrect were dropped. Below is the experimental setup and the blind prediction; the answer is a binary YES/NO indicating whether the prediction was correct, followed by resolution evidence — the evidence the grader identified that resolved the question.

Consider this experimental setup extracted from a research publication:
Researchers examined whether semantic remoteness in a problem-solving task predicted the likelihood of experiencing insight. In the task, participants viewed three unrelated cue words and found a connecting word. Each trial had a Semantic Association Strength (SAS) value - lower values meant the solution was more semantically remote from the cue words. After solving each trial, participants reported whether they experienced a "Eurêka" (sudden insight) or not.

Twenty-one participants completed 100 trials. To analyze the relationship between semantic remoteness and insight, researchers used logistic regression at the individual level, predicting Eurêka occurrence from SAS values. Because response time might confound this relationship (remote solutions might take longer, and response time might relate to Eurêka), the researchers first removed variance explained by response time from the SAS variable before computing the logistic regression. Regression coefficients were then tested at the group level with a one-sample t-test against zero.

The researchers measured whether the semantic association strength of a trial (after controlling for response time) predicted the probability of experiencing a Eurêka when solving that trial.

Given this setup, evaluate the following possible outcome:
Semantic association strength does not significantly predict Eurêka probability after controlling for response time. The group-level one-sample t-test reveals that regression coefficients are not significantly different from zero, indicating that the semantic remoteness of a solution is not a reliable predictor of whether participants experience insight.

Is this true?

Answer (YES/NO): YES